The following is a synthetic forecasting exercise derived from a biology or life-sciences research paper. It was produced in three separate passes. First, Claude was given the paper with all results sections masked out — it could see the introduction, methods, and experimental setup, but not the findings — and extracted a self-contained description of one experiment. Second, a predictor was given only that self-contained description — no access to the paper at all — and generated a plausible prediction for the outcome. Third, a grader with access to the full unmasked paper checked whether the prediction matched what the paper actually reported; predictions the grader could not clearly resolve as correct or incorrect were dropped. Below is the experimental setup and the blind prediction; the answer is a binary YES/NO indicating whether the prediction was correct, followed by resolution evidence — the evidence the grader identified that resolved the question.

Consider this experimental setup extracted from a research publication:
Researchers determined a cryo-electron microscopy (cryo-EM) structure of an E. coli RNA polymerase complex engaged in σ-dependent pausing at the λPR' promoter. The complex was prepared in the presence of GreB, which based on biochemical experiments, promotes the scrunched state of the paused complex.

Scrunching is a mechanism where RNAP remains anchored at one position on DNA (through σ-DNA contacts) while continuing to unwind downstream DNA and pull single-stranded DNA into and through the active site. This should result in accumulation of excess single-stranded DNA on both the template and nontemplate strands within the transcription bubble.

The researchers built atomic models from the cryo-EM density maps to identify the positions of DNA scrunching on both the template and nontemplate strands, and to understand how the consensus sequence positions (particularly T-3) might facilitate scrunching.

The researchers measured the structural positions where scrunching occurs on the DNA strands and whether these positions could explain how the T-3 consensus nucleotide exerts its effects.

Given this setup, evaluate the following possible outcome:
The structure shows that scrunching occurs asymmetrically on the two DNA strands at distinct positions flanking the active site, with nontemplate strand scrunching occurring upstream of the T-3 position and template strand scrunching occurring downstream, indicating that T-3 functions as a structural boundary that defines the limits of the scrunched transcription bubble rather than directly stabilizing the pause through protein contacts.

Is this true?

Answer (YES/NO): NO